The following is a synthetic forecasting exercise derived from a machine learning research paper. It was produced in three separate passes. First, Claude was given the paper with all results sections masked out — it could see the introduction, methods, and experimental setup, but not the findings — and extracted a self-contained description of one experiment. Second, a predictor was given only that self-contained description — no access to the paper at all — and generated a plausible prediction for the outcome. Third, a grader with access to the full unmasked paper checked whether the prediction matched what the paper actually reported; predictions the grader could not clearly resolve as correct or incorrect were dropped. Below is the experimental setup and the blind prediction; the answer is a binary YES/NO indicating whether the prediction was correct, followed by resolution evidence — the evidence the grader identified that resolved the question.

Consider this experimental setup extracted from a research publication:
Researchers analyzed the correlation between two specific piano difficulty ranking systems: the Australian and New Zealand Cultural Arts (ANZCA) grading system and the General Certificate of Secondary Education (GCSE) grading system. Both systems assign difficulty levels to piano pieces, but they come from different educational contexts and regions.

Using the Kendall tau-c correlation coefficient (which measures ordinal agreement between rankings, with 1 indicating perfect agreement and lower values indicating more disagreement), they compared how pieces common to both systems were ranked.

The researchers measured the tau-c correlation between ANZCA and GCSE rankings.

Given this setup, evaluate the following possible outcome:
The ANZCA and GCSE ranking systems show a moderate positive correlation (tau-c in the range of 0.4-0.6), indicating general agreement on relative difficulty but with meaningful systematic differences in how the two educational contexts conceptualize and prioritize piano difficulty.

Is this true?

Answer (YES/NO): NO